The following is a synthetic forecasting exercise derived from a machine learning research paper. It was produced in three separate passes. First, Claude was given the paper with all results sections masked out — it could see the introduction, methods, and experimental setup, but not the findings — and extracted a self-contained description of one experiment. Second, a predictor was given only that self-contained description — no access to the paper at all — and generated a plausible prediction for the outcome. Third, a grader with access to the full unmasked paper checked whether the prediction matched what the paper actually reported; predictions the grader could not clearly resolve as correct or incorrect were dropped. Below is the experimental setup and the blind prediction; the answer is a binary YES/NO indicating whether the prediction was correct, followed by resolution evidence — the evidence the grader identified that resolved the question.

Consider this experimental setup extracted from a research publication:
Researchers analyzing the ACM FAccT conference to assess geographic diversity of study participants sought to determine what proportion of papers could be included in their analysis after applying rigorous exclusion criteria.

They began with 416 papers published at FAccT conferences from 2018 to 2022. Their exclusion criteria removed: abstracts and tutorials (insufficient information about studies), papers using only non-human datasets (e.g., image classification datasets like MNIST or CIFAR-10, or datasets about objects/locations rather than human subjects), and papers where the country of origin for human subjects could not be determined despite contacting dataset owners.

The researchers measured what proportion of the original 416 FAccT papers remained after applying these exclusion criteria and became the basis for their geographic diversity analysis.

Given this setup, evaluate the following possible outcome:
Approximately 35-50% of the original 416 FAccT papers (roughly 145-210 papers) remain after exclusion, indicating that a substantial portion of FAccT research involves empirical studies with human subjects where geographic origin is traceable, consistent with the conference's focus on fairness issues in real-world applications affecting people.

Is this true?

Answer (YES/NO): NO